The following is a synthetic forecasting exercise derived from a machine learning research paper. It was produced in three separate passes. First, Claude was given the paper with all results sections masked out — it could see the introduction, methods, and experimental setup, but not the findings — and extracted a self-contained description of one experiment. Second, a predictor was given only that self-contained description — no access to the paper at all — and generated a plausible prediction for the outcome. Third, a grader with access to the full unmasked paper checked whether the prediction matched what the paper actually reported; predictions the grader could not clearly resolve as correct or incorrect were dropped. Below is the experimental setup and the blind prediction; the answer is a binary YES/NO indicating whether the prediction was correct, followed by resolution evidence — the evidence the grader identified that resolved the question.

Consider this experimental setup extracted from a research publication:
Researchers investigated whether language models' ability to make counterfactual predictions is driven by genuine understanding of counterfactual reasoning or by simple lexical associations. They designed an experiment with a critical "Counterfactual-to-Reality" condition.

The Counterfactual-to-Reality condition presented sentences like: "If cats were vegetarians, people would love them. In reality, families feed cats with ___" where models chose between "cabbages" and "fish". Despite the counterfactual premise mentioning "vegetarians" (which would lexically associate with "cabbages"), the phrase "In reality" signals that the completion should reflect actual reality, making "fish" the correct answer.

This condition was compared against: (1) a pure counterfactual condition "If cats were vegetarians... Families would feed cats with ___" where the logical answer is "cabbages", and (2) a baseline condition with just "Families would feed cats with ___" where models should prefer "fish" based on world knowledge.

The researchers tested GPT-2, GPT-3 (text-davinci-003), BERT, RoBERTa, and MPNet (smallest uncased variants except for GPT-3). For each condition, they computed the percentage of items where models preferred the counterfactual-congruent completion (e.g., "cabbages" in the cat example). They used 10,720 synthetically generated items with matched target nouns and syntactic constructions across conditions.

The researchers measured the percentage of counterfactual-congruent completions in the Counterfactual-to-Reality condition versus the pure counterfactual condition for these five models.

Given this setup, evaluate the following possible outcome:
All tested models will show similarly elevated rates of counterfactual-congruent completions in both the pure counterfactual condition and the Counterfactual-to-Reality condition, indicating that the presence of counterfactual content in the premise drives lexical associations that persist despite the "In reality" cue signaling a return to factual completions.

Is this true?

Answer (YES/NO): NO